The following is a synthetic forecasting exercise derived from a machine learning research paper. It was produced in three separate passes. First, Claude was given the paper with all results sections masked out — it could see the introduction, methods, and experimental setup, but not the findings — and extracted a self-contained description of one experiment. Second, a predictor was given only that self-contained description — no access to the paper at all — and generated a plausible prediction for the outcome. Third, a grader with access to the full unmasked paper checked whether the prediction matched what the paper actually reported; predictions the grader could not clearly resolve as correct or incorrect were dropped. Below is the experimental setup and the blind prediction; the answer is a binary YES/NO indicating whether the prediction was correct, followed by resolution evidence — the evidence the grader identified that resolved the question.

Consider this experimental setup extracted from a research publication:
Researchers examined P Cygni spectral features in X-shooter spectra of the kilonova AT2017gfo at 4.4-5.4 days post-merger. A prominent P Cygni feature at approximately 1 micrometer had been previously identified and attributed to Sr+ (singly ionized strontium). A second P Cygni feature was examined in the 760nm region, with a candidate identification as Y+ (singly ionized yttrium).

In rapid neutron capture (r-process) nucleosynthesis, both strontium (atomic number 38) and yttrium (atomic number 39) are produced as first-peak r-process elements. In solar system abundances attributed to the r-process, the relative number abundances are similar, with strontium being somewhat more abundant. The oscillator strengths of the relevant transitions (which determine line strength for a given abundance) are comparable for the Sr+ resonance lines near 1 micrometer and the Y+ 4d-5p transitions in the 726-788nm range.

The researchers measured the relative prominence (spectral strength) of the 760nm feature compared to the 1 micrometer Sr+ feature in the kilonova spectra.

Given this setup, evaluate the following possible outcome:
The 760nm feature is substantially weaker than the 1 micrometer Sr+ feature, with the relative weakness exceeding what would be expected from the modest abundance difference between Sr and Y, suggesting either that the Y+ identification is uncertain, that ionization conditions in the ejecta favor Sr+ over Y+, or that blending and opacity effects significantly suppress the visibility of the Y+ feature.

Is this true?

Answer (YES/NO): YES